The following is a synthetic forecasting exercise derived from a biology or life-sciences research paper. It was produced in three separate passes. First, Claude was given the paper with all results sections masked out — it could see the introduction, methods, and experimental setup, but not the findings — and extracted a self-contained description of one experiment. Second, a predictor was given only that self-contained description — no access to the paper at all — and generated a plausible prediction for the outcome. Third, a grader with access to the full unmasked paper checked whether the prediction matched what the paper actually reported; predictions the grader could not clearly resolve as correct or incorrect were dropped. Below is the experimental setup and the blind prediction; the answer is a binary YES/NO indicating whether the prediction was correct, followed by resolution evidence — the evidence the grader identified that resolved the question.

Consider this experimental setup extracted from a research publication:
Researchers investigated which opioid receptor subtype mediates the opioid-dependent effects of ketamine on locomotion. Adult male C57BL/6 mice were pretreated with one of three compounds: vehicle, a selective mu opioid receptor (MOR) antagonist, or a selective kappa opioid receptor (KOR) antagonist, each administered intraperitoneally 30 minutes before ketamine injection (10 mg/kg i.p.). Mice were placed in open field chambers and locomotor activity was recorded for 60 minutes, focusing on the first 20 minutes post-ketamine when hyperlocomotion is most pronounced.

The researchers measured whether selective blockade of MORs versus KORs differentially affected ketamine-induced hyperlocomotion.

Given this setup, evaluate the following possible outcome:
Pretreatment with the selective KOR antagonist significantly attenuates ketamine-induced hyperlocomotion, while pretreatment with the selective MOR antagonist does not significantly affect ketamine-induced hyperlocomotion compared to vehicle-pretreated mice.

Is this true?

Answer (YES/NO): NO